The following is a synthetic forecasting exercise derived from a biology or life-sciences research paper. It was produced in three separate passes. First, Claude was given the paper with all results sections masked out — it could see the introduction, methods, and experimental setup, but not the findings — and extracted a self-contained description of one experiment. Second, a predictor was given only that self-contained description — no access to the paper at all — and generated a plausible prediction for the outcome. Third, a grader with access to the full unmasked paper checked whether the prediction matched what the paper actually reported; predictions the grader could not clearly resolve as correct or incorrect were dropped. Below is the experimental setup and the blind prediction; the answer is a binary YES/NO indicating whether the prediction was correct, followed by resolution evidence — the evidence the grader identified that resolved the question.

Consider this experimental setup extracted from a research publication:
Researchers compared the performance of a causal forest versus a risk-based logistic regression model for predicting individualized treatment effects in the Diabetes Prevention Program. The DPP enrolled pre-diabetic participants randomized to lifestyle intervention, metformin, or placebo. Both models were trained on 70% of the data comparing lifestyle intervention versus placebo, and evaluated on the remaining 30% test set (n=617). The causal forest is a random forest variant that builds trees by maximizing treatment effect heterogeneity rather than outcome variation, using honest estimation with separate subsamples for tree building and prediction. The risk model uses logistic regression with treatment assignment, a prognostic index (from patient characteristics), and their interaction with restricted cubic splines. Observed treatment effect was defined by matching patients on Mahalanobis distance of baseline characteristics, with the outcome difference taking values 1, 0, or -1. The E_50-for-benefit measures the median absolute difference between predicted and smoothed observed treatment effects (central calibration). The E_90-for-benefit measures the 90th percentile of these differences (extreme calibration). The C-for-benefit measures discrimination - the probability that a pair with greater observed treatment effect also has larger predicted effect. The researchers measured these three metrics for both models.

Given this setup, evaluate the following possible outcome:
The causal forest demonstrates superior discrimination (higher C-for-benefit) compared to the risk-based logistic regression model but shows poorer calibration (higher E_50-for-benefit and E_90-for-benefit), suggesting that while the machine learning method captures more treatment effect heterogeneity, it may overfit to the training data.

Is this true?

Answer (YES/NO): NO